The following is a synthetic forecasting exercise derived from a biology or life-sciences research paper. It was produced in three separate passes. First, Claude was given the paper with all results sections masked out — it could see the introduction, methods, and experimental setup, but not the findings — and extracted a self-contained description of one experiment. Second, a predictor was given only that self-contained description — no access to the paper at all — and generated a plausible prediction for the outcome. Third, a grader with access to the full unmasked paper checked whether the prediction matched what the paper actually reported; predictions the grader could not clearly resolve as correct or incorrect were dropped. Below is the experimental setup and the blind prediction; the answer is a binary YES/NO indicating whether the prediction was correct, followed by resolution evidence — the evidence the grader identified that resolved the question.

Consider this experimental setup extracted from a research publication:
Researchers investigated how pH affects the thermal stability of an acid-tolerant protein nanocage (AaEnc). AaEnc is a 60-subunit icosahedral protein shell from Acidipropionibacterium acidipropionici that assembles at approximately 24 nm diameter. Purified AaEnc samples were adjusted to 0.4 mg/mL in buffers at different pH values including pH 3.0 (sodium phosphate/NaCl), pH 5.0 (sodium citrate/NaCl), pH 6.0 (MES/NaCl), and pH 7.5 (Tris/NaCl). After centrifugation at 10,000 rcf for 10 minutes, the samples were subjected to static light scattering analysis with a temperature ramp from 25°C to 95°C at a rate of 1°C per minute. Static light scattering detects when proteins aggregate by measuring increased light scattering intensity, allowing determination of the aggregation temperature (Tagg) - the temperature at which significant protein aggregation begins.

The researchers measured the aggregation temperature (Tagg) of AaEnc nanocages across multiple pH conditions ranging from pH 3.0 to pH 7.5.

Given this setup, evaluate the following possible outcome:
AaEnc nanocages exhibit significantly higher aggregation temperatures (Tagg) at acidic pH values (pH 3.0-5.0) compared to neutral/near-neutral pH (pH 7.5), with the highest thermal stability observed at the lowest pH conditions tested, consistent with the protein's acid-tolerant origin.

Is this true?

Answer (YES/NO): NO